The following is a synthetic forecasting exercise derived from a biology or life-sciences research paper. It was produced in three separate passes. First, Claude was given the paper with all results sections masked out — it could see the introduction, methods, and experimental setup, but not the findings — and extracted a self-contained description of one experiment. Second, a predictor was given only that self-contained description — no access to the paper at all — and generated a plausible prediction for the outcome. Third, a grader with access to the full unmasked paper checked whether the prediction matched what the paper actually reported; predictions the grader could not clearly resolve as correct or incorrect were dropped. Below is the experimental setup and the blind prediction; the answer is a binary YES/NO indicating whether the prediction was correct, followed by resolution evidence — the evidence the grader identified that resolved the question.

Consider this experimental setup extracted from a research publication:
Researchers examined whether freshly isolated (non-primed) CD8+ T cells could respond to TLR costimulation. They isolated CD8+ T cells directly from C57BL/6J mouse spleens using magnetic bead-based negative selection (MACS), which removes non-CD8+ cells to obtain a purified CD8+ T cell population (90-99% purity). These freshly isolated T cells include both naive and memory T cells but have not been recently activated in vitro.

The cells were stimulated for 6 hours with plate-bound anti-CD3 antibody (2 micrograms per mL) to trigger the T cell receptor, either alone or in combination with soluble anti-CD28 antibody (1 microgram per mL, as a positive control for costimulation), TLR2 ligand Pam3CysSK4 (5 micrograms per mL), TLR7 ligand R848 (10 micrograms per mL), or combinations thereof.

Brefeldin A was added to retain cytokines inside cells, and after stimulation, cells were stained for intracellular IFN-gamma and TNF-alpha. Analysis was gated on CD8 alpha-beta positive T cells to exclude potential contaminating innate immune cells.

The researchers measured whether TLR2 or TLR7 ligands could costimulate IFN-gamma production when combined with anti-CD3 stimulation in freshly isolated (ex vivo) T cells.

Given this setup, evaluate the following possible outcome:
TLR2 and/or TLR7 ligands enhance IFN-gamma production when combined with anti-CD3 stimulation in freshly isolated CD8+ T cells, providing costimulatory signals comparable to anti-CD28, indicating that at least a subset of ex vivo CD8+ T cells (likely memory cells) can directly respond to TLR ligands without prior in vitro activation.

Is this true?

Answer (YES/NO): YES